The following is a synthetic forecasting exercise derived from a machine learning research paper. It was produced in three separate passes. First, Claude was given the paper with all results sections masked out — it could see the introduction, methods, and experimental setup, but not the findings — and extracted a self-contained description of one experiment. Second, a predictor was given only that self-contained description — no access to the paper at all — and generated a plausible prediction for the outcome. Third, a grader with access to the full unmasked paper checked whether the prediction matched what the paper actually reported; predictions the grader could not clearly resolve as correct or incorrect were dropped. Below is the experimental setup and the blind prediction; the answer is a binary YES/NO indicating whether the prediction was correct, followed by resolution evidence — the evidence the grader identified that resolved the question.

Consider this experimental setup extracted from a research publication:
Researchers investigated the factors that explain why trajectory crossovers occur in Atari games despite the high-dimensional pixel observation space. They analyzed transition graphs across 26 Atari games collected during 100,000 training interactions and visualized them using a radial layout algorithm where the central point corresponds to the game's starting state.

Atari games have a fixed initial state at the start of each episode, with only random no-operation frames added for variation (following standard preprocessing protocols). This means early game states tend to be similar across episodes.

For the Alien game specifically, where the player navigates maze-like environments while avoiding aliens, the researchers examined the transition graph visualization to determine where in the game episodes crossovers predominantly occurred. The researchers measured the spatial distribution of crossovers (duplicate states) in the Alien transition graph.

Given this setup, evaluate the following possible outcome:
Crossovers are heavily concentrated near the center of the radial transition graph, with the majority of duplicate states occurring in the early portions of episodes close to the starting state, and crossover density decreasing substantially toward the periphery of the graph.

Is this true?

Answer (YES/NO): YES